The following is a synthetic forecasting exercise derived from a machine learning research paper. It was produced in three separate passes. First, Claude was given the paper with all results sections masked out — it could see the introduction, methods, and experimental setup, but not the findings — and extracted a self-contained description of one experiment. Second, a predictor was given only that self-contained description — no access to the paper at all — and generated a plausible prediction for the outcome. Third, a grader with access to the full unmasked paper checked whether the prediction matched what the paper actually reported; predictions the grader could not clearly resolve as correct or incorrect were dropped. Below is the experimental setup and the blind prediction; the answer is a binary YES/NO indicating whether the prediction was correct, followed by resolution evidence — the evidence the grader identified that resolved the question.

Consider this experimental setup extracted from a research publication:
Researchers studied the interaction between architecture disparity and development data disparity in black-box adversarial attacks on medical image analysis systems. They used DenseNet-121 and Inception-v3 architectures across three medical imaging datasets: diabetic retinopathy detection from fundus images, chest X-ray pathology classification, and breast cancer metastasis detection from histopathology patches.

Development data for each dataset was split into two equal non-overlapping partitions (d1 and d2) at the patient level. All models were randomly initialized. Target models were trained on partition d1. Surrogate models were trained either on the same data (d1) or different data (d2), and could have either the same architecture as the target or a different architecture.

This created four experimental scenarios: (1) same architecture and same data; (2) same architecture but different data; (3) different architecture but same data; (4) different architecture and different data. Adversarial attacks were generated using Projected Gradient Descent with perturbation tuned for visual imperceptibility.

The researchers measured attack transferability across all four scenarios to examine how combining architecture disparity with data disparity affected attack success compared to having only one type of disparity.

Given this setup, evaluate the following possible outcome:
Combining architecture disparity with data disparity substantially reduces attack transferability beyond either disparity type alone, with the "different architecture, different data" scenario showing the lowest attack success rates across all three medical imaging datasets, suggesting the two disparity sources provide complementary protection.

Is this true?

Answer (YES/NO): NO